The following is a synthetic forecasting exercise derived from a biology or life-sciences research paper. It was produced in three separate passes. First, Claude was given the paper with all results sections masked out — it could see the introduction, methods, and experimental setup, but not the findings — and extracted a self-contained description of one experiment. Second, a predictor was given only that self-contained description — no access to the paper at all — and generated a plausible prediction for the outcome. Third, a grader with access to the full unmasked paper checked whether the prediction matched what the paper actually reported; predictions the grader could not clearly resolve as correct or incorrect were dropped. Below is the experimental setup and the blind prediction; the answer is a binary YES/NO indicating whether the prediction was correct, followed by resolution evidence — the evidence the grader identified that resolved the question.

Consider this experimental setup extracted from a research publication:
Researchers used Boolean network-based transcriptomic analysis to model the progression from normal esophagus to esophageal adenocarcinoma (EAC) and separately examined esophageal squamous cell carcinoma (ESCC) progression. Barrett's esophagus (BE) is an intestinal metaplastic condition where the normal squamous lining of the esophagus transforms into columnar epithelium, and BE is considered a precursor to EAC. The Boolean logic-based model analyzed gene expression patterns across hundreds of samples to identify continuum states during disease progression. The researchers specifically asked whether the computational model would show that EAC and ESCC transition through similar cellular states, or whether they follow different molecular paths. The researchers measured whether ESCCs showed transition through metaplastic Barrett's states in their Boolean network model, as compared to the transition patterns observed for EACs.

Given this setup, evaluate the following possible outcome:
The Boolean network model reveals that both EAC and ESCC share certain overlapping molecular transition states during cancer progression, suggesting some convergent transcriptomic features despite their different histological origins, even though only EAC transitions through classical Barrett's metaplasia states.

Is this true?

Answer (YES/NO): NO